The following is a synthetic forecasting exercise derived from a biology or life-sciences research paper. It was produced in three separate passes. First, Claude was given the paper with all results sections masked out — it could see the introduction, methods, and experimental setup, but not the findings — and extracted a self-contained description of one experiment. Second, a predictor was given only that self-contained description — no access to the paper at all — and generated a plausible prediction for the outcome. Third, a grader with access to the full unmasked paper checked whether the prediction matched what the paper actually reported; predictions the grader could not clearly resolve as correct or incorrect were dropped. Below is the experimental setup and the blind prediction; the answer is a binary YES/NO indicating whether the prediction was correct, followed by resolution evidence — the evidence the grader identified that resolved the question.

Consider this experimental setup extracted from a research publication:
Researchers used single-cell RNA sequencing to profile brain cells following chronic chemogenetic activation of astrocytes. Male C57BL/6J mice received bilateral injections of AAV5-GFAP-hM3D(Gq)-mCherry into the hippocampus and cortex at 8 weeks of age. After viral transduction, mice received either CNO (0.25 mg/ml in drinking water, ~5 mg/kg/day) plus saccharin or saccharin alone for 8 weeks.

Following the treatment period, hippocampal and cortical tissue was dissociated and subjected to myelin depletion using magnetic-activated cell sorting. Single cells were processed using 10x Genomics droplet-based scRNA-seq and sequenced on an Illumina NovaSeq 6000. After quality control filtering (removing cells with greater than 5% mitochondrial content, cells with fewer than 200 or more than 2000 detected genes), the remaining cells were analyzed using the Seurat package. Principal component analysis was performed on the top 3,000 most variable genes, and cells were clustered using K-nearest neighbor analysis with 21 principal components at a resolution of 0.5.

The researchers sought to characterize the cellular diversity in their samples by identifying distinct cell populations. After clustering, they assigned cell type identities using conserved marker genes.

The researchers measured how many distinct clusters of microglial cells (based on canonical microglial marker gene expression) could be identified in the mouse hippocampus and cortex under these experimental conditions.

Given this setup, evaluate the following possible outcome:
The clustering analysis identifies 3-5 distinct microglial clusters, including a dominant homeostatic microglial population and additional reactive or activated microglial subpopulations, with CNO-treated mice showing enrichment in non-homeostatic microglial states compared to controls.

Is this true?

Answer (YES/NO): YES